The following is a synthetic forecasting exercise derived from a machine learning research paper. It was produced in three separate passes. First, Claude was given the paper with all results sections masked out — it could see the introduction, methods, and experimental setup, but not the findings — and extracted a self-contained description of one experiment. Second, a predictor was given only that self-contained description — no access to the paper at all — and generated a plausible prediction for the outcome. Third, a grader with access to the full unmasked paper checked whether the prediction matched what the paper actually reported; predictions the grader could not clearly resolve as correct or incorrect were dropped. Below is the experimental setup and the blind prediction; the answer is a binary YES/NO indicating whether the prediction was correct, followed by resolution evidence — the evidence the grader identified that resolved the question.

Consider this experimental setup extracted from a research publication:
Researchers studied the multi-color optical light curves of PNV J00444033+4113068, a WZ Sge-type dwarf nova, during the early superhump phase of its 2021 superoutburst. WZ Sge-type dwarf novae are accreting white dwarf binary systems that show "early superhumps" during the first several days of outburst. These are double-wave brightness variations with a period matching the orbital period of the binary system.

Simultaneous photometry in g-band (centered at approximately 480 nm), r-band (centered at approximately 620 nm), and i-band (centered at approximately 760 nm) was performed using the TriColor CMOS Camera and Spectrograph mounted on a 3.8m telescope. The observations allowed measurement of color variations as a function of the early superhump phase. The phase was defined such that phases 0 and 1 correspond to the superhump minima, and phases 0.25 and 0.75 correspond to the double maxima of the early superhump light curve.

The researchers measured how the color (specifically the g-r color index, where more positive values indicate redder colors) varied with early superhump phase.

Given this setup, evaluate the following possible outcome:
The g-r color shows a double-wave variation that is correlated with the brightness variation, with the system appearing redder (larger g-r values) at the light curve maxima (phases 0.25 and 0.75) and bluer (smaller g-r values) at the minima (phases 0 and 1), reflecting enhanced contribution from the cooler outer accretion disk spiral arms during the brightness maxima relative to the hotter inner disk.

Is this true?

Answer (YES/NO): NO